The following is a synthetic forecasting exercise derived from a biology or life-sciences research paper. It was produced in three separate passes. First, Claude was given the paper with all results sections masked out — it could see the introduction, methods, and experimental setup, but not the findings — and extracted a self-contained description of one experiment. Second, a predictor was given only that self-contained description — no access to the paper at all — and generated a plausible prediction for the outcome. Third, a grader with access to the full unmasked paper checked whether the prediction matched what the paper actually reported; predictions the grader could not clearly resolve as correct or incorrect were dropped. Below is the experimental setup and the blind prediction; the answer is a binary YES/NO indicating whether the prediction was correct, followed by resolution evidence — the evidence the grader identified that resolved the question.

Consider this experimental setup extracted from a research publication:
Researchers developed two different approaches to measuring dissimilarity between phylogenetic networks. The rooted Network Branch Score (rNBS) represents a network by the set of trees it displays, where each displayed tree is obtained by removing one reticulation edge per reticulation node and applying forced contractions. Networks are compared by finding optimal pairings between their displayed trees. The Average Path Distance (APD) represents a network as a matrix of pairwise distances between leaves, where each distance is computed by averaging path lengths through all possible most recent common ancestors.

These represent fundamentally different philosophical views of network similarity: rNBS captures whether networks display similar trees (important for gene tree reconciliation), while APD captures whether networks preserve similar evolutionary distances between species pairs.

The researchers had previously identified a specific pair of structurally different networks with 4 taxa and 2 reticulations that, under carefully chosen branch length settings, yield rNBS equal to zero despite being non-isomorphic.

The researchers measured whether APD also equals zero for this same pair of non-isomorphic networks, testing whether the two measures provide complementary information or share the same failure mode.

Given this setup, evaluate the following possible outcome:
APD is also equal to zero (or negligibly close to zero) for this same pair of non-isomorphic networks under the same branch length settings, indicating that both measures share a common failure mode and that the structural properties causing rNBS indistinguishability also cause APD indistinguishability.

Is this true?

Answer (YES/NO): YES